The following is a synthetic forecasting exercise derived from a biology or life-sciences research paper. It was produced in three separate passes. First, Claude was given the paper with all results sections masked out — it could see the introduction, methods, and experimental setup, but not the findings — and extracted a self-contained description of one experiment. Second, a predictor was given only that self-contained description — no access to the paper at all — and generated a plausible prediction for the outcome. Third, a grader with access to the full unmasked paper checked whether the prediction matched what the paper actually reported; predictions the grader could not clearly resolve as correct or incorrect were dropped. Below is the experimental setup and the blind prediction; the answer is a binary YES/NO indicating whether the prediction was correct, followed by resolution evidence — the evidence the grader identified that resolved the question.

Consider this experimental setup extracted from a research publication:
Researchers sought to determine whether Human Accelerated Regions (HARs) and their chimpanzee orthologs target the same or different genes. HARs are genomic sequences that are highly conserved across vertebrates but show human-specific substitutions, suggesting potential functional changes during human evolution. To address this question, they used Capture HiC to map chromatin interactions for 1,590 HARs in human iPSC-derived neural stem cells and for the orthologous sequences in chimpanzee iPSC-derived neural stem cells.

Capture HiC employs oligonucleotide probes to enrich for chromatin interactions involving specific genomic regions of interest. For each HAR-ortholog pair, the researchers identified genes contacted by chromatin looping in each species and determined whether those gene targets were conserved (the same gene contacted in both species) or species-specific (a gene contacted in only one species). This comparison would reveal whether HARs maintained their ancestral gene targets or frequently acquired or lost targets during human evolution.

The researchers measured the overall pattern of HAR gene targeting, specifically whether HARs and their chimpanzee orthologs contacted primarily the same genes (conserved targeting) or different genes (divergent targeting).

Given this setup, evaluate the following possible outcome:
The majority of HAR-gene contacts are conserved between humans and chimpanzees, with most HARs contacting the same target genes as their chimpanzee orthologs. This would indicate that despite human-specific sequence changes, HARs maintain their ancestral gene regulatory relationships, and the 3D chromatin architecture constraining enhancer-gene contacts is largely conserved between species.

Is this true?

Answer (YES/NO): YES